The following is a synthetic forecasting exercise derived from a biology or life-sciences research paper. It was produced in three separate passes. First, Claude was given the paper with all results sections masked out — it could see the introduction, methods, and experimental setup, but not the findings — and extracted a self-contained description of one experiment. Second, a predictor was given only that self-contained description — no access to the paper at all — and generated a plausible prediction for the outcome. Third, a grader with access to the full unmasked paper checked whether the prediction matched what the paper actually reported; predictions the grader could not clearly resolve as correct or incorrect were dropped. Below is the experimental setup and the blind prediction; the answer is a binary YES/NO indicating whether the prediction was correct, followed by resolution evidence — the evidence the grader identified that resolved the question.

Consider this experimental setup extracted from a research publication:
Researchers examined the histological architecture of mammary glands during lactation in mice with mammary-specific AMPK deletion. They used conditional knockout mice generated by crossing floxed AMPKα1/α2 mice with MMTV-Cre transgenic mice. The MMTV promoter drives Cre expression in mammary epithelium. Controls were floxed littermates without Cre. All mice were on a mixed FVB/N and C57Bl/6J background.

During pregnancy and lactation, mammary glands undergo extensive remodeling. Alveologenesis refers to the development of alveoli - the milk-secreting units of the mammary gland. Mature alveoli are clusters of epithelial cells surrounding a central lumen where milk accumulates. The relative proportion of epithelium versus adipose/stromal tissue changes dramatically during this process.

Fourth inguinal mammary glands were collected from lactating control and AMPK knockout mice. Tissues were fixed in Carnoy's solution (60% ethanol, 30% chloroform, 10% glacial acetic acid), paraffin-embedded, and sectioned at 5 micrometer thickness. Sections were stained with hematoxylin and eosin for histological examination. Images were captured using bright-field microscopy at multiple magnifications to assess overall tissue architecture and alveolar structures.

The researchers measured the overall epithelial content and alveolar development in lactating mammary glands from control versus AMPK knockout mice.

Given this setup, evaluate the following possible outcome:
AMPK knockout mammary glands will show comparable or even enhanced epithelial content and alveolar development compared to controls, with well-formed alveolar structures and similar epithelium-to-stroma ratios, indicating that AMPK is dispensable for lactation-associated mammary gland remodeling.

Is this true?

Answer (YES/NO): NO